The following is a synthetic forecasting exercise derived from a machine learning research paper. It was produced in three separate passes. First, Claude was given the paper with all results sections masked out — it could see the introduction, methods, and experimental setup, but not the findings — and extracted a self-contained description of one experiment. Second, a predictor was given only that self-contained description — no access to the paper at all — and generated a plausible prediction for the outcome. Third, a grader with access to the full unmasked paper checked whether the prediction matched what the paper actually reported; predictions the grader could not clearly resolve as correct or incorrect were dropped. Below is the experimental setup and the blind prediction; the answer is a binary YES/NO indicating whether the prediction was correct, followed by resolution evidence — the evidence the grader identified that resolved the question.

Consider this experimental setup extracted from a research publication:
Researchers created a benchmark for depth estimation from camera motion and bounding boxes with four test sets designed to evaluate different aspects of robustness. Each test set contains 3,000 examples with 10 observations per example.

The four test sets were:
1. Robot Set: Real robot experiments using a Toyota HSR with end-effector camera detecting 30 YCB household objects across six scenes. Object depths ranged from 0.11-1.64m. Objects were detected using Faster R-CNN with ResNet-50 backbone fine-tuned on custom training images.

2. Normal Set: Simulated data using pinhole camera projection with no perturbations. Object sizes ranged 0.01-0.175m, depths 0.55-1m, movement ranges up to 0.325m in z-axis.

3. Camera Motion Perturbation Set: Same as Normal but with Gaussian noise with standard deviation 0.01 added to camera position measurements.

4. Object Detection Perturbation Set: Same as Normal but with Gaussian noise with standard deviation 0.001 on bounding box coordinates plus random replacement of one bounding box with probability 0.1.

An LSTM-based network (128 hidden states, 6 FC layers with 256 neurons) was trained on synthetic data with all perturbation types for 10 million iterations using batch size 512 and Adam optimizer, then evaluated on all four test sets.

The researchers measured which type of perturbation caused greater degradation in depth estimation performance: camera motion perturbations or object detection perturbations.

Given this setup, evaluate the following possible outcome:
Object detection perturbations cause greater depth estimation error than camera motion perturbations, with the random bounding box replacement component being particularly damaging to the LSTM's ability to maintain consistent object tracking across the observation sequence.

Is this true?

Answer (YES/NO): NO